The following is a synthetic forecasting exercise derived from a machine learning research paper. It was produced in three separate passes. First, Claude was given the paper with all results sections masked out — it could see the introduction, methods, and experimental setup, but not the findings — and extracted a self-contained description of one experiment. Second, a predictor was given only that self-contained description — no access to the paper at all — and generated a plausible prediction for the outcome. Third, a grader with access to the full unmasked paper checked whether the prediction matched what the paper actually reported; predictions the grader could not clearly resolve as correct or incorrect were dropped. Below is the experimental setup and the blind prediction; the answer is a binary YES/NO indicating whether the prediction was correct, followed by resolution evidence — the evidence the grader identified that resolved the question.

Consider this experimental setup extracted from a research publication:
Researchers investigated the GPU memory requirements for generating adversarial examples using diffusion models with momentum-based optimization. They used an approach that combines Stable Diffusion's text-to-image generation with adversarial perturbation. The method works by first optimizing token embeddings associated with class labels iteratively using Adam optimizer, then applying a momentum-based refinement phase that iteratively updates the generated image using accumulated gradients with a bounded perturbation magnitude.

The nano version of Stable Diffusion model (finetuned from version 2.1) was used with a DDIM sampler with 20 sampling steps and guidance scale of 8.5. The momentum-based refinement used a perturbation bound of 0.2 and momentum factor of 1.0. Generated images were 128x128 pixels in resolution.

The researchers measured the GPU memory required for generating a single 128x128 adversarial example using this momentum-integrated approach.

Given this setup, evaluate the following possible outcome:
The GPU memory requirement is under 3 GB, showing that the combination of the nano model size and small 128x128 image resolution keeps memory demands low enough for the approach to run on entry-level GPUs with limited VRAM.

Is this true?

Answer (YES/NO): NO